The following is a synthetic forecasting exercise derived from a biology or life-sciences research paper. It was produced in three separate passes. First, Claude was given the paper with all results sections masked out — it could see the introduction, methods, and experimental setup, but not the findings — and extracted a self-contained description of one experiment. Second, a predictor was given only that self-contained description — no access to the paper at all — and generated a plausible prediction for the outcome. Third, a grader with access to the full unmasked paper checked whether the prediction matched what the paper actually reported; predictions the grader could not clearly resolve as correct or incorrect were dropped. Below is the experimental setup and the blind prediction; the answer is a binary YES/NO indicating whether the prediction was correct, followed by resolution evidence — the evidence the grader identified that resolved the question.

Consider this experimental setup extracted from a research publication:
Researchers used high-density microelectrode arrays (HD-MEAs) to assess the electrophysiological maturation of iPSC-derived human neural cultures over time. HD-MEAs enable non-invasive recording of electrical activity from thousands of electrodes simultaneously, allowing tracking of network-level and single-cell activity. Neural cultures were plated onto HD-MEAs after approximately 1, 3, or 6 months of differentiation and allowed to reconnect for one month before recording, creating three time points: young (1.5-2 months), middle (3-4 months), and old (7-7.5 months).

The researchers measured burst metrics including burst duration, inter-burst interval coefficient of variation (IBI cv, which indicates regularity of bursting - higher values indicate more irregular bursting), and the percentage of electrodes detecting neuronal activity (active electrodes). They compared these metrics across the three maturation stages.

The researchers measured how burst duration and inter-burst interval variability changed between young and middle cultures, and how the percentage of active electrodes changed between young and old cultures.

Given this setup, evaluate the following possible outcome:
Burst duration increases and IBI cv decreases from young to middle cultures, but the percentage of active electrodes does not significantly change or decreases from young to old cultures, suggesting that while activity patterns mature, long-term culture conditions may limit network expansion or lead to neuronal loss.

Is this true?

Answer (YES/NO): NO